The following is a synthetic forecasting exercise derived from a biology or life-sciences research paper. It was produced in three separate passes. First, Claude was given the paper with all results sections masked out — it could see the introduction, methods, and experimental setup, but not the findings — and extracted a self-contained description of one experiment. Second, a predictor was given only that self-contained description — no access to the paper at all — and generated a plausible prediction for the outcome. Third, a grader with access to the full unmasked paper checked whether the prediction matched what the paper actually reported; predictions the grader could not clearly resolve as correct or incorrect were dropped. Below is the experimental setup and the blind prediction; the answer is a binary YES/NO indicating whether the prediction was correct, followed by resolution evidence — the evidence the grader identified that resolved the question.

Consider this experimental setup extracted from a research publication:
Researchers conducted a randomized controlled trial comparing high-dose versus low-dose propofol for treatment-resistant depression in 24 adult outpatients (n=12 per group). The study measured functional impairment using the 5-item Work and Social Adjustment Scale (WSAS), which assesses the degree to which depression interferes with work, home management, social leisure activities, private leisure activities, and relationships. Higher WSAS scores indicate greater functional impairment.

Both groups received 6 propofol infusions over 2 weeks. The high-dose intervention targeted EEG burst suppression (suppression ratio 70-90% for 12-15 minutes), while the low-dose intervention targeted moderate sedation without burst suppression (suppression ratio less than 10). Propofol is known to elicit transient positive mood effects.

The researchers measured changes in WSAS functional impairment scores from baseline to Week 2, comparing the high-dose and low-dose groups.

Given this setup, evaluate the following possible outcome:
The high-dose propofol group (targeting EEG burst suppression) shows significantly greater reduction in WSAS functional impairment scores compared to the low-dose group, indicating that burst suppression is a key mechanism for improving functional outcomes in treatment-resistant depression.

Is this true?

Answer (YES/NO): NO